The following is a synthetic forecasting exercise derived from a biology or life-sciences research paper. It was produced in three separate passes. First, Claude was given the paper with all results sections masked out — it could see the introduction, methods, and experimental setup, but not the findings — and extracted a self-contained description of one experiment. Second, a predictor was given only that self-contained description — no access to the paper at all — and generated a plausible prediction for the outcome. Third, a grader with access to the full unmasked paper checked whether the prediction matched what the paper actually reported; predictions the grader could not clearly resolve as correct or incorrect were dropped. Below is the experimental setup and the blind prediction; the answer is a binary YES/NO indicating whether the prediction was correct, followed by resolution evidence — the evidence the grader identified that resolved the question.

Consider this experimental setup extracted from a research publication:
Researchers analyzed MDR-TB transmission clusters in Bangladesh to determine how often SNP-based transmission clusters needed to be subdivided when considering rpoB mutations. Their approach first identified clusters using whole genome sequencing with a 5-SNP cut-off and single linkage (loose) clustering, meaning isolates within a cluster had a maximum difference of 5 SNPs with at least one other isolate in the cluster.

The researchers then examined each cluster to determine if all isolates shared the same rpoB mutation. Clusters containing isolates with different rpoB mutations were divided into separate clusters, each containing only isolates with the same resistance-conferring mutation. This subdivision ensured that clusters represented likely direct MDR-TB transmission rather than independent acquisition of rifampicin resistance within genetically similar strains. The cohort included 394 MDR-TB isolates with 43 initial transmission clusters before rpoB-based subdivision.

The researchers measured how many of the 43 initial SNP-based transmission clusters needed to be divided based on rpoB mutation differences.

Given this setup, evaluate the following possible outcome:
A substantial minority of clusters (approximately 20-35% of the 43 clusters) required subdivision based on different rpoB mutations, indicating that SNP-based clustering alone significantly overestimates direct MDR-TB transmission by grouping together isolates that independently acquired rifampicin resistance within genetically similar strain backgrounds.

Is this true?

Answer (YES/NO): NO